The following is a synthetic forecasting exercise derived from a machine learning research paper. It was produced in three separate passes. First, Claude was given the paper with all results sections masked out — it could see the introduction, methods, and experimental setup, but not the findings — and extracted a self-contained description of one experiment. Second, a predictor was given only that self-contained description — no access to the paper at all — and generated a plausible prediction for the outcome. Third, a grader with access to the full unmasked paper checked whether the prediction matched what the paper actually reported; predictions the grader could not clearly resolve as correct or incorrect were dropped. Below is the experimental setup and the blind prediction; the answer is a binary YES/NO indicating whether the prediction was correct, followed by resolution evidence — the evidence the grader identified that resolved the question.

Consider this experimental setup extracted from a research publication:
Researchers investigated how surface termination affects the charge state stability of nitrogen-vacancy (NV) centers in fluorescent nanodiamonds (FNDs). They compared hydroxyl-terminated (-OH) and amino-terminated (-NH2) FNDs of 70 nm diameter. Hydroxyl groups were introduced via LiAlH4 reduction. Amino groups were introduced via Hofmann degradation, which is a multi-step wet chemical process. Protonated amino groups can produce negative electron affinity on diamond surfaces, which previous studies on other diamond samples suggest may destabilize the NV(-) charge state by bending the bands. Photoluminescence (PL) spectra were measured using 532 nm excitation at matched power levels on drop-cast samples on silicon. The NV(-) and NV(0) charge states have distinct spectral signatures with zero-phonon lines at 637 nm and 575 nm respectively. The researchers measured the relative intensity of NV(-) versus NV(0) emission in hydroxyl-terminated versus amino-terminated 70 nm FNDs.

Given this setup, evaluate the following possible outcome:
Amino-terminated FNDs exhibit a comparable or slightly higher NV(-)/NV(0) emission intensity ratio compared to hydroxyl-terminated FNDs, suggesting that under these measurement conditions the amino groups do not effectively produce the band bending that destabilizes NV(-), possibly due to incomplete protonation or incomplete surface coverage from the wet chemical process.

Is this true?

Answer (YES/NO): YES